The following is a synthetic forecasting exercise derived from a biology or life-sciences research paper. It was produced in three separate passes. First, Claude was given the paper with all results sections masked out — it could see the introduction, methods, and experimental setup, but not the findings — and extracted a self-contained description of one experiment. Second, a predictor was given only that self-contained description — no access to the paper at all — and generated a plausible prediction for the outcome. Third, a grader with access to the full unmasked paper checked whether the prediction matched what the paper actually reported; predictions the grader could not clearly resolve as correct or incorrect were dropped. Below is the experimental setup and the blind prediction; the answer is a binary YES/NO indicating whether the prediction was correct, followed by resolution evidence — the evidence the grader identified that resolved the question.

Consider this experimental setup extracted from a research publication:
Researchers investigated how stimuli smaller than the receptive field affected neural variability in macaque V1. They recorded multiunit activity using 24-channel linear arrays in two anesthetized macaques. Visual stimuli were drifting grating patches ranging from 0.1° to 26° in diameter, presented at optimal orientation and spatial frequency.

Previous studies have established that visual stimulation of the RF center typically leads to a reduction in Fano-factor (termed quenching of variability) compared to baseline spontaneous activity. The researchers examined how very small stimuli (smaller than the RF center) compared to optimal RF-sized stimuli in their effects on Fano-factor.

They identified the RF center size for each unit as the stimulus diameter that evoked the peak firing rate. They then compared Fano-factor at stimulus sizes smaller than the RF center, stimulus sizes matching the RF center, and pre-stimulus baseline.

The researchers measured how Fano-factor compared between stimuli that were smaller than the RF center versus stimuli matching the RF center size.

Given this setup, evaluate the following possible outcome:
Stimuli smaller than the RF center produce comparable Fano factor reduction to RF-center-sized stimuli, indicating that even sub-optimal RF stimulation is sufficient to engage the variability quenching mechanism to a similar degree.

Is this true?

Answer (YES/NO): NO